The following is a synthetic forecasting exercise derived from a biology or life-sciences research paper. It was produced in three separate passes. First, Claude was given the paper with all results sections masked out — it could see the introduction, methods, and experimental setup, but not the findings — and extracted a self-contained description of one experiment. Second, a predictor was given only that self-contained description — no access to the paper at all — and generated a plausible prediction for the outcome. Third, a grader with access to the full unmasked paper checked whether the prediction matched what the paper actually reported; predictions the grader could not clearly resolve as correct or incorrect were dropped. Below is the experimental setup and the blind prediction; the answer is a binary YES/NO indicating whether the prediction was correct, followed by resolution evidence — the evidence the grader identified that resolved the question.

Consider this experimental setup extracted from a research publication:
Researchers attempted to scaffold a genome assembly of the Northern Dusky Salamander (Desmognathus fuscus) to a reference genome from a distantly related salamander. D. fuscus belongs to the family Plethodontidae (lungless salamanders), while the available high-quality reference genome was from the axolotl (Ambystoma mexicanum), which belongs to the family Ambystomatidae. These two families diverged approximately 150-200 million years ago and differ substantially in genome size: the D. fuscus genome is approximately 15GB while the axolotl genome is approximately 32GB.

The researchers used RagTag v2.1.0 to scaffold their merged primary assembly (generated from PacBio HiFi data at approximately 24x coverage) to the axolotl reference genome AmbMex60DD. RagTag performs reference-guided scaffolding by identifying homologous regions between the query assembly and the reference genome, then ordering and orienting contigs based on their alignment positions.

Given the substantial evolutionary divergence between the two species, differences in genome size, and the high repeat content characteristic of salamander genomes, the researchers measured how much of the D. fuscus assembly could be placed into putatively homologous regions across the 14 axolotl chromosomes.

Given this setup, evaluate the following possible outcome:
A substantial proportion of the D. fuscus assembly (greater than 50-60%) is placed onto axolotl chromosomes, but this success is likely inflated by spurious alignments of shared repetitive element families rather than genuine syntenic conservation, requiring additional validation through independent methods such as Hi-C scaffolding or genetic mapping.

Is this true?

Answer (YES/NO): NO